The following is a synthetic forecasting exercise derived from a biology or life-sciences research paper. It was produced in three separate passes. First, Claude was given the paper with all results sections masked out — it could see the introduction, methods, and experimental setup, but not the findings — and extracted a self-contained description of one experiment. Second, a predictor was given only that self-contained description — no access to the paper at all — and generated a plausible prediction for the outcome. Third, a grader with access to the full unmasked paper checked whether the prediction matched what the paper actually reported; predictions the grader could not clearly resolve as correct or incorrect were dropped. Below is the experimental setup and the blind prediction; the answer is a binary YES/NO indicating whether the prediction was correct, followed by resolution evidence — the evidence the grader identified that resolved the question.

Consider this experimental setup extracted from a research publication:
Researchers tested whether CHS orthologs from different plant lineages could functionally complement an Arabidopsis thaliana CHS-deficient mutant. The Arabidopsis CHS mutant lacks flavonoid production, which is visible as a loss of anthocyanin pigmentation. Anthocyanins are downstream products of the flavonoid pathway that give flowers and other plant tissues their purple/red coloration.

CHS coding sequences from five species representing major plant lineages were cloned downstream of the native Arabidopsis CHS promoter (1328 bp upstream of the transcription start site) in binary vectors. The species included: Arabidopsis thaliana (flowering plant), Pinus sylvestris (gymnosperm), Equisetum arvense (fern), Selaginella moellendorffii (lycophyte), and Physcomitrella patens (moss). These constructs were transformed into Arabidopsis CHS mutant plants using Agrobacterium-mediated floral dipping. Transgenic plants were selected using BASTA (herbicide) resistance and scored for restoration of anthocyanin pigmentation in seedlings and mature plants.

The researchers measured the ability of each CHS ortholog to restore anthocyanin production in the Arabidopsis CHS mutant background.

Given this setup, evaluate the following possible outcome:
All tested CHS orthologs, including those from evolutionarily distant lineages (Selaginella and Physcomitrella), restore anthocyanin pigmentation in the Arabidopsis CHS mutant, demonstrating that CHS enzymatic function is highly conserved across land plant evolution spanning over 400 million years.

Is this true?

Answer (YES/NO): NO